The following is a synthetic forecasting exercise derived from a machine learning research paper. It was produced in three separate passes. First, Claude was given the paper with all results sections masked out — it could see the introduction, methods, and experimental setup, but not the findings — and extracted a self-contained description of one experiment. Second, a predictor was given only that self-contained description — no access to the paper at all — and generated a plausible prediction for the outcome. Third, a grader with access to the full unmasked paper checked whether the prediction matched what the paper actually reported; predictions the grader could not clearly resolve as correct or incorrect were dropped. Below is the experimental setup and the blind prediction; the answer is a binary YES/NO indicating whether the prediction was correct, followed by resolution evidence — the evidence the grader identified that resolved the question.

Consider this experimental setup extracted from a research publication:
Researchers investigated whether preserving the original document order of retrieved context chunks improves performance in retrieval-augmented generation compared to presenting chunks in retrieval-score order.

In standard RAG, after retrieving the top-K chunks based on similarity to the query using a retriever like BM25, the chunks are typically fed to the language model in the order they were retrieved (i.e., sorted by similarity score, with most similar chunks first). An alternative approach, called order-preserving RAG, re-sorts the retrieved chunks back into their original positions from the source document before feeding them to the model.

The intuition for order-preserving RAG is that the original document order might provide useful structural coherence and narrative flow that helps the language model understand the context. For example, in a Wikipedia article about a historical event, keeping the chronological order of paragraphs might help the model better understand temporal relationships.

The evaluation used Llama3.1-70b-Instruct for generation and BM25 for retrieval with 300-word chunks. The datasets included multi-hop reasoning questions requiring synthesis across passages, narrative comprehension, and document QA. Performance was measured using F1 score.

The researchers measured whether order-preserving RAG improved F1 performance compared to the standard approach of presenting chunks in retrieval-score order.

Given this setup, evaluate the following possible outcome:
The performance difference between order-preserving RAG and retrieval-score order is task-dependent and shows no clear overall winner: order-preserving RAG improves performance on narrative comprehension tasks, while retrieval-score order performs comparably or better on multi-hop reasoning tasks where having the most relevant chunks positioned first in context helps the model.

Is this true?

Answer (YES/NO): NO